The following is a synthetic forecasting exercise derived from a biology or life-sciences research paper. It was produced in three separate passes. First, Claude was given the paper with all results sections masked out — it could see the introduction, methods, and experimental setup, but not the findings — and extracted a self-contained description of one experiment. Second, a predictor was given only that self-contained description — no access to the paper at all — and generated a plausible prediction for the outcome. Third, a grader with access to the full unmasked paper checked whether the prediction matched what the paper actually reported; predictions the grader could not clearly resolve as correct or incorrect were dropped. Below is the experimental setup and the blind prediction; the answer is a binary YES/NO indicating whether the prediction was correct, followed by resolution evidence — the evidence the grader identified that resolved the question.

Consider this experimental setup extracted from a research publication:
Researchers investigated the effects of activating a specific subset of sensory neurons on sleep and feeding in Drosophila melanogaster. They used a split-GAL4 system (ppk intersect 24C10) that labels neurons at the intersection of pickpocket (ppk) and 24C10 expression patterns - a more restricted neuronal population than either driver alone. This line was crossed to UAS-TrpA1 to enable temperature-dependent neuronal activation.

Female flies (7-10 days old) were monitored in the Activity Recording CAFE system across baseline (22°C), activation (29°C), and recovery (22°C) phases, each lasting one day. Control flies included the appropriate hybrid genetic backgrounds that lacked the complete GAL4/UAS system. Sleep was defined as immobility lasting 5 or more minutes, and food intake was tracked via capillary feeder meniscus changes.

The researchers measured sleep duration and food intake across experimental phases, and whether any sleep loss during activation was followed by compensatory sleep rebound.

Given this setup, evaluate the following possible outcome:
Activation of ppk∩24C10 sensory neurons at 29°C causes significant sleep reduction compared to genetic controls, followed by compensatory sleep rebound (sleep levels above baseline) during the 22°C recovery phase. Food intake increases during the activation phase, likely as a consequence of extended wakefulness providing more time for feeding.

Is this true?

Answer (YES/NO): YES